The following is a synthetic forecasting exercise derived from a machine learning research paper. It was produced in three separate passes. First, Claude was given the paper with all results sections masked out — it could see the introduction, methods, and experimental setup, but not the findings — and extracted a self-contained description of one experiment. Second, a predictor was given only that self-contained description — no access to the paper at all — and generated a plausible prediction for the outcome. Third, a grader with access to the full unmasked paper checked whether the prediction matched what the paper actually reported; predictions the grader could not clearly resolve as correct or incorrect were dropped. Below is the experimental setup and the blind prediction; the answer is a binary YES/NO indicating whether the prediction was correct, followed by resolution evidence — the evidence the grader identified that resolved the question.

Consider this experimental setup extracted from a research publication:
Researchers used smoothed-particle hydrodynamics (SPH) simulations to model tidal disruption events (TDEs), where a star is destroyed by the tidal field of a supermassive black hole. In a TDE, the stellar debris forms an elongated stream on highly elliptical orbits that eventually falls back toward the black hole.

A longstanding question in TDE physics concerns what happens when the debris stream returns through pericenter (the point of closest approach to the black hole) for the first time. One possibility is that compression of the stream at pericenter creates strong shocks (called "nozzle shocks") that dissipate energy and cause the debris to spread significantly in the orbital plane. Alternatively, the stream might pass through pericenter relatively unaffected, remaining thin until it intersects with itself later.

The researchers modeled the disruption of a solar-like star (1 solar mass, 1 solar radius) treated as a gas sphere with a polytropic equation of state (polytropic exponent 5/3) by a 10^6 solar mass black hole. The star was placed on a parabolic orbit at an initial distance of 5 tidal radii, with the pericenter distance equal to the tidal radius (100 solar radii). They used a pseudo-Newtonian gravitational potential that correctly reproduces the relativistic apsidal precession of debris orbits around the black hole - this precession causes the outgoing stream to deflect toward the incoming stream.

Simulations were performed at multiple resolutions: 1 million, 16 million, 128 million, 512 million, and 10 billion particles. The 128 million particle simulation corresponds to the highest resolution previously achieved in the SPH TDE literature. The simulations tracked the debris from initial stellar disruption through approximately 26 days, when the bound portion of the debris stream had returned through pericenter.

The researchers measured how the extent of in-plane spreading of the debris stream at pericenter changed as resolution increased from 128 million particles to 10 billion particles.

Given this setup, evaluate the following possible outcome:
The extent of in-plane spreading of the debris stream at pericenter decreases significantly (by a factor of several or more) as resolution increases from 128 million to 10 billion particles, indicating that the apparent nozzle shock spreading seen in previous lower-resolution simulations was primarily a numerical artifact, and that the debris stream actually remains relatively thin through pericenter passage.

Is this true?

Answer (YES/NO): YES